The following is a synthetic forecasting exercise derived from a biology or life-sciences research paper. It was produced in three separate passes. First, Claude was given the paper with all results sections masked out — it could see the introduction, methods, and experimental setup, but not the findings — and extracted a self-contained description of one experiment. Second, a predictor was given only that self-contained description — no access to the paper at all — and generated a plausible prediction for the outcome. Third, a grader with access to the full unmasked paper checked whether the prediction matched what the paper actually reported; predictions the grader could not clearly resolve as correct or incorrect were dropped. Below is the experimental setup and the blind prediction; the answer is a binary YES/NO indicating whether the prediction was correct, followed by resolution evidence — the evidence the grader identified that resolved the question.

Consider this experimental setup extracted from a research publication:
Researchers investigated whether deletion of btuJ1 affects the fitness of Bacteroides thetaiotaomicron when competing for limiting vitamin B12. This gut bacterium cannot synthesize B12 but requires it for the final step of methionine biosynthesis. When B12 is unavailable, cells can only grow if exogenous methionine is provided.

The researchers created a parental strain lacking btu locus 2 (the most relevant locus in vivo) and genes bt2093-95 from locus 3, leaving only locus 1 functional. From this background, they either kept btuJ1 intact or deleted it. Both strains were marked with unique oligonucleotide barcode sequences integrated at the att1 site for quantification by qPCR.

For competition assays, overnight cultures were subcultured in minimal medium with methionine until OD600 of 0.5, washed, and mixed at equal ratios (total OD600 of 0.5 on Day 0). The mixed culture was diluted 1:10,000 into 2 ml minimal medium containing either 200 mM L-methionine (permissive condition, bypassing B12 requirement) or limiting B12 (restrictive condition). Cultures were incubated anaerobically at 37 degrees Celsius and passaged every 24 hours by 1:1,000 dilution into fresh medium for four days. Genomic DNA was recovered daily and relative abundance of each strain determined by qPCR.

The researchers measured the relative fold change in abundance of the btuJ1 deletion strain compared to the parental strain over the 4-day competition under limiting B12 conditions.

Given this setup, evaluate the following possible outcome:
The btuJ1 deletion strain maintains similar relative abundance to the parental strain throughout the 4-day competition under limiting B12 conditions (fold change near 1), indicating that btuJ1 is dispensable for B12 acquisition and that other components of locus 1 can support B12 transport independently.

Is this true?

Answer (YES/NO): NO